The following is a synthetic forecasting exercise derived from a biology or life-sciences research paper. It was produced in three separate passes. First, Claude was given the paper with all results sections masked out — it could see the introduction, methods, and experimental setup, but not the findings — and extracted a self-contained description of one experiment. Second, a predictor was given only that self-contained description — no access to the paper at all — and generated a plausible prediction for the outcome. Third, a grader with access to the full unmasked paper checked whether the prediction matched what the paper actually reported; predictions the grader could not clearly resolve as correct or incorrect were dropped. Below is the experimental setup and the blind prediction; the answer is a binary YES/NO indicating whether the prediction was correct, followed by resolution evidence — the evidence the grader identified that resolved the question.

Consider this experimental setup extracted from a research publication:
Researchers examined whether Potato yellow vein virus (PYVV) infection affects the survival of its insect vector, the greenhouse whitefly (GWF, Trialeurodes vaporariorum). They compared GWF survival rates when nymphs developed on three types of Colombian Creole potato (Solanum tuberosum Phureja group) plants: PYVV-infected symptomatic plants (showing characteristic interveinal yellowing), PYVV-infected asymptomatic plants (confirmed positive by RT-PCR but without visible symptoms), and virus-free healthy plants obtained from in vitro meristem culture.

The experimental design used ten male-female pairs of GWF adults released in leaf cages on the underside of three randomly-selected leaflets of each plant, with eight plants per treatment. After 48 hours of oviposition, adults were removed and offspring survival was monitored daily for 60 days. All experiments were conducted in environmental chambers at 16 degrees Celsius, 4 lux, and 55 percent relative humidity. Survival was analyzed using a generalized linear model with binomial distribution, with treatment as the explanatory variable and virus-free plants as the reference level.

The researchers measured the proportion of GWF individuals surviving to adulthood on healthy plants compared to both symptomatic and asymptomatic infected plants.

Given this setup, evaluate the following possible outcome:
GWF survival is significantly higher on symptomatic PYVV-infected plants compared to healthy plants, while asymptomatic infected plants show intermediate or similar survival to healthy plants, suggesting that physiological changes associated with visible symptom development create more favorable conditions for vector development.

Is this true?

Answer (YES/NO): NO